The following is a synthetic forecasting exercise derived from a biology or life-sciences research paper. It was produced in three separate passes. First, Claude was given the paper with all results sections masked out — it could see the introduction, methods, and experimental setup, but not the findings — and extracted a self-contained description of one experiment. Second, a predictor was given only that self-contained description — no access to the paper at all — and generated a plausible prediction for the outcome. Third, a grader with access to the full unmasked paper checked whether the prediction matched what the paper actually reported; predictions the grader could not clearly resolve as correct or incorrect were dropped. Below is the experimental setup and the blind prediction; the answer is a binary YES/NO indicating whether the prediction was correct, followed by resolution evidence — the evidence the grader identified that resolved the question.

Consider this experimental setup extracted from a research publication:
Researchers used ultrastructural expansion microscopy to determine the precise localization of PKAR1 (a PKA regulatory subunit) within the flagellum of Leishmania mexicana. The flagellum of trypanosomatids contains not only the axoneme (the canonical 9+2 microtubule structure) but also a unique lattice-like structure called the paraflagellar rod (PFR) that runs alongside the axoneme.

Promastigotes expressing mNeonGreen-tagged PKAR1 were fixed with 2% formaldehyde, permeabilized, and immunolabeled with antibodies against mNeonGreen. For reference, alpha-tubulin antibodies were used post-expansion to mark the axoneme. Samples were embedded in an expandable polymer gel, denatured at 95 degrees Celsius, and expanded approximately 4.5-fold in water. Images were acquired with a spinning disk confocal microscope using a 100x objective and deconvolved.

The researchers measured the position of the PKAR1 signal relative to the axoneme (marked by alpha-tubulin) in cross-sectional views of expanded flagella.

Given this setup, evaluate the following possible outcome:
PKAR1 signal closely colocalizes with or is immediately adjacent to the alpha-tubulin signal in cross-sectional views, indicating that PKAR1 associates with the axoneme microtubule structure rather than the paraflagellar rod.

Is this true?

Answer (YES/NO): NO